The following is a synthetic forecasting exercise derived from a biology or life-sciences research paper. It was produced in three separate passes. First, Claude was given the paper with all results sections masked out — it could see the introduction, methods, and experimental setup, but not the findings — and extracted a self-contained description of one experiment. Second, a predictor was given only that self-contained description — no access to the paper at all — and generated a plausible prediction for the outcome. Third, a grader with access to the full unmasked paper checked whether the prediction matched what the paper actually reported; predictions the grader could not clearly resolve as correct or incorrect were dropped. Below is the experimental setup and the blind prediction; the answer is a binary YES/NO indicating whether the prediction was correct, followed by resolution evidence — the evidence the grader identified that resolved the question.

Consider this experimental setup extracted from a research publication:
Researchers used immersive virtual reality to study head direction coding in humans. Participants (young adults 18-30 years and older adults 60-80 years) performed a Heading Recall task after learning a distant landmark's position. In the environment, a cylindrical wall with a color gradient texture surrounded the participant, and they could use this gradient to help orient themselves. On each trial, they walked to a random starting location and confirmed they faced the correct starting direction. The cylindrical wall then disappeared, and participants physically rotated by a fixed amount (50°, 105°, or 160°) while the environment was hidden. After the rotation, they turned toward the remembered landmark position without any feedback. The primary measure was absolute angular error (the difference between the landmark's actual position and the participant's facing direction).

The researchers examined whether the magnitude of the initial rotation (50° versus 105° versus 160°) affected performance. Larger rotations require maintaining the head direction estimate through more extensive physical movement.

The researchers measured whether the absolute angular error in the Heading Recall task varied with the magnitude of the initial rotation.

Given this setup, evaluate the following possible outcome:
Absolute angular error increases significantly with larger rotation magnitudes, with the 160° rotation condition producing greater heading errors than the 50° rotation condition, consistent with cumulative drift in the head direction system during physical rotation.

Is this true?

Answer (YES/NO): NO